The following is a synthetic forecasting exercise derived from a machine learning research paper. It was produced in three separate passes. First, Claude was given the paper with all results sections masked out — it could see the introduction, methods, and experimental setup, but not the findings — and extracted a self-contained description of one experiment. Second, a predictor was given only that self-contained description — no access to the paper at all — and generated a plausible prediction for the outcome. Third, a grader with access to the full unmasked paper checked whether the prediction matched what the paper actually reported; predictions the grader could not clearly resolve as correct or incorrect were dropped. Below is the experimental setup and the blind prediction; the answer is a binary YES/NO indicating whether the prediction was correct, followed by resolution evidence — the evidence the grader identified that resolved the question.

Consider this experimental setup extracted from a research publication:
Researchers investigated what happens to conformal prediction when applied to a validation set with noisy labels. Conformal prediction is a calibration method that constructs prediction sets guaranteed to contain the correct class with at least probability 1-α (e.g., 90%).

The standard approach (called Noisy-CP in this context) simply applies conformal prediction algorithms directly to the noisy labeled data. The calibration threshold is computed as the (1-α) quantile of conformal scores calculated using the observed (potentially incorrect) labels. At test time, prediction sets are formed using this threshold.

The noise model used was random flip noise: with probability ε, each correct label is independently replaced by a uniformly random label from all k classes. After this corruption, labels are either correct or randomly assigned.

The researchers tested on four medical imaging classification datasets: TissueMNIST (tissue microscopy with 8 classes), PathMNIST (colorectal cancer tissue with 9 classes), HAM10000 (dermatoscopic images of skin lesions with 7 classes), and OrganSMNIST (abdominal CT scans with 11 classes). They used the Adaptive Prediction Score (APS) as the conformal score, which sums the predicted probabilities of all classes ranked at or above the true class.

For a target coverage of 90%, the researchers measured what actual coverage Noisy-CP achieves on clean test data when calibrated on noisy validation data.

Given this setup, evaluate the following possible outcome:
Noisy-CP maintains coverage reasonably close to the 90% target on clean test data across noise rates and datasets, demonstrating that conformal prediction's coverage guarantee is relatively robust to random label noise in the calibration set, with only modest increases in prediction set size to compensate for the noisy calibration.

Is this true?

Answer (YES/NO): NO